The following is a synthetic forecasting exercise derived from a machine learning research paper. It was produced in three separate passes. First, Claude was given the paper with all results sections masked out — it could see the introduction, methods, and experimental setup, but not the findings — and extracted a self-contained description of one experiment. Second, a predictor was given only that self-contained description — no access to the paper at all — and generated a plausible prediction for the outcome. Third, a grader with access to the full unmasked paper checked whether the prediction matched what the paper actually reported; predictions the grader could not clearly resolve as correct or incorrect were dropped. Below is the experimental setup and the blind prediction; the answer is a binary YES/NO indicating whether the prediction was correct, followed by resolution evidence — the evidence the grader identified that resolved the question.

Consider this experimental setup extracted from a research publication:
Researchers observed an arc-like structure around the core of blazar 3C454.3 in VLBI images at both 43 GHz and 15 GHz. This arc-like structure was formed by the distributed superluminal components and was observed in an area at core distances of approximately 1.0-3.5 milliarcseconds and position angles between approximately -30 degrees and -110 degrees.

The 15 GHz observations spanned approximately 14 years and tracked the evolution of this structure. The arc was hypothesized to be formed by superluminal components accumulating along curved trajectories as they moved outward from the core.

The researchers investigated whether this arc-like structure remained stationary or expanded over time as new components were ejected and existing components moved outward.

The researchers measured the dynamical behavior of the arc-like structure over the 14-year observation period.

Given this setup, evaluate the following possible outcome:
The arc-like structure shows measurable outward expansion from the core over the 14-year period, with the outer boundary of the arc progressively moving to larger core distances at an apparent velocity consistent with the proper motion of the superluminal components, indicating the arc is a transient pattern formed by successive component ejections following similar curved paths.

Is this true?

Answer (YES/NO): YES